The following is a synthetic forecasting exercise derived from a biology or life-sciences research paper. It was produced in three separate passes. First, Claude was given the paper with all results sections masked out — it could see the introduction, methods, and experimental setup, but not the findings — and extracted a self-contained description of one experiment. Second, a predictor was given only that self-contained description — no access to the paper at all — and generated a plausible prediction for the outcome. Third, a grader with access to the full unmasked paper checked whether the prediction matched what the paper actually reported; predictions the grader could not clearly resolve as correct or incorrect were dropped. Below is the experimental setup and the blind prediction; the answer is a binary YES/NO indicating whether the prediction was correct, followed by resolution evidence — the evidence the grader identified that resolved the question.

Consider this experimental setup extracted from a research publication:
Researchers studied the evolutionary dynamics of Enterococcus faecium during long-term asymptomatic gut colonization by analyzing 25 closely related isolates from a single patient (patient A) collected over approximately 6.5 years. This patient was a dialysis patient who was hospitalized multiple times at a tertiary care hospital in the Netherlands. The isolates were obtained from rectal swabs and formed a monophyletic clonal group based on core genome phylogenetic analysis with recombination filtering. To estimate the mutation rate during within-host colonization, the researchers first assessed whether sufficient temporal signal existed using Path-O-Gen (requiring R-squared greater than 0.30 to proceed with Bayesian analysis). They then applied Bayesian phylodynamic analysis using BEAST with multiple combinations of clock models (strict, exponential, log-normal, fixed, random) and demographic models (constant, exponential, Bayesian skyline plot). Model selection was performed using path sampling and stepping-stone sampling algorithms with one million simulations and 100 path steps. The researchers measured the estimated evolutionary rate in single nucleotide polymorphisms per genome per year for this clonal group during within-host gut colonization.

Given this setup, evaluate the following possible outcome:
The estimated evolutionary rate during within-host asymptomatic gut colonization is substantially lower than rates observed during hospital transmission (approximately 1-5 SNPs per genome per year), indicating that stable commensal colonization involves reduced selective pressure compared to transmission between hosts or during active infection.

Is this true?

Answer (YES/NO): NO